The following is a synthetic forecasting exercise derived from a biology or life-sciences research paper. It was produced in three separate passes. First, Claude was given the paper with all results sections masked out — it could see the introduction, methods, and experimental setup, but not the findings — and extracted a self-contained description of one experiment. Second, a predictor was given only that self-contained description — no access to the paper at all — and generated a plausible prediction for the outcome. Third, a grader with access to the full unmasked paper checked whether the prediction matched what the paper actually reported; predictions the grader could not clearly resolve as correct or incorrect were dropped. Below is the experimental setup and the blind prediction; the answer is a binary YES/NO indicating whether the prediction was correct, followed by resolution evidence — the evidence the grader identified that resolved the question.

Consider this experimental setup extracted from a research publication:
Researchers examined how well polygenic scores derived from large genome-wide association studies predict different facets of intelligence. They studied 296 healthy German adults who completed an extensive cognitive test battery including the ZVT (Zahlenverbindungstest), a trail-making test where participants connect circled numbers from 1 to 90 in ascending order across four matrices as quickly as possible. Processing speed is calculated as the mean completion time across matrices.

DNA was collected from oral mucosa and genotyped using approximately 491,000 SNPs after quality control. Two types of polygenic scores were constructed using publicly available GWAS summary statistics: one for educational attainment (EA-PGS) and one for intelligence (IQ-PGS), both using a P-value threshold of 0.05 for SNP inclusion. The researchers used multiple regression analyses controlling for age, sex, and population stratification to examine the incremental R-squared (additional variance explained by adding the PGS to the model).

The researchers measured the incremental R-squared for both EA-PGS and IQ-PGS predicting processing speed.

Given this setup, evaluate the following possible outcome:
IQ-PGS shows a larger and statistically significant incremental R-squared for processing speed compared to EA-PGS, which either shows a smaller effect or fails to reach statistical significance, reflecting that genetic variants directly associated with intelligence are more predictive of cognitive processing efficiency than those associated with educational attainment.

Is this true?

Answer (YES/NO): NO